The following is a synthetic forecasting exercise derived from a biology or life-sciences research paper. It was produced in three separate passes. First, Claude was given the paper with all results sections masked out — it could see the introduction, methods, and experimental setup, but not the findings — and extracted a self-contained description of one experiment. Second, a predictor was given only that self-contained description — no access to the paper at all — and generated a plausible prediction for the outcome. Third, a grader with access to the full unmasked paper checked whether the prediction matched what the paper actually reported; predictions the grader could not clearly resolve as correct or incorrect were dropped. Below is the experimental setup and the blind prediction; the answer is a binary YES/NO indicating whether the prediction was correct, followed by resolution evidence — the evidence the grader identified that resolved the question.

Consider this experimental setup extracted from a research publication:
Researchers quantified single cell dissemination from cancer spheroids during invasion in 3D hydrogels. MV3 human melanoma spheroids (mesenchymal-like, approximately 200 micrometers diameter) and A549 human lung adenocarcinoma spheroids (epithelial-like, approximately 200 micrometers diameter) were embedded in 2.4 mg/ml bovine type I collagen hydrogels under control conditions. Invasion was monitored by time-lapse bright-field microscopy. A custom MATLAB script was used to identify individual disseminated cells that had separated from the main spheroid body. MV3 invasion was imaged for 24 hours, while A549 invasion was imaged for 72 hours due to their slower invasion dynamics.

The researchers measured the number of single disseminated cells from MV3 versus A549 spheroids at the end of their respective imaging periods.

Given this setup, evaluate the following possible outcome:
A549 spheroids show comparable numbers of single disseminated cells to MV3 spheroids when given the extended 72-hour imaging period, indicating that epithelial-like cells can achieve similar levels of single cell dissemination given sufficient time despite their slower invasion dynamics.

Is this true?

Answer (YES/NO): NO